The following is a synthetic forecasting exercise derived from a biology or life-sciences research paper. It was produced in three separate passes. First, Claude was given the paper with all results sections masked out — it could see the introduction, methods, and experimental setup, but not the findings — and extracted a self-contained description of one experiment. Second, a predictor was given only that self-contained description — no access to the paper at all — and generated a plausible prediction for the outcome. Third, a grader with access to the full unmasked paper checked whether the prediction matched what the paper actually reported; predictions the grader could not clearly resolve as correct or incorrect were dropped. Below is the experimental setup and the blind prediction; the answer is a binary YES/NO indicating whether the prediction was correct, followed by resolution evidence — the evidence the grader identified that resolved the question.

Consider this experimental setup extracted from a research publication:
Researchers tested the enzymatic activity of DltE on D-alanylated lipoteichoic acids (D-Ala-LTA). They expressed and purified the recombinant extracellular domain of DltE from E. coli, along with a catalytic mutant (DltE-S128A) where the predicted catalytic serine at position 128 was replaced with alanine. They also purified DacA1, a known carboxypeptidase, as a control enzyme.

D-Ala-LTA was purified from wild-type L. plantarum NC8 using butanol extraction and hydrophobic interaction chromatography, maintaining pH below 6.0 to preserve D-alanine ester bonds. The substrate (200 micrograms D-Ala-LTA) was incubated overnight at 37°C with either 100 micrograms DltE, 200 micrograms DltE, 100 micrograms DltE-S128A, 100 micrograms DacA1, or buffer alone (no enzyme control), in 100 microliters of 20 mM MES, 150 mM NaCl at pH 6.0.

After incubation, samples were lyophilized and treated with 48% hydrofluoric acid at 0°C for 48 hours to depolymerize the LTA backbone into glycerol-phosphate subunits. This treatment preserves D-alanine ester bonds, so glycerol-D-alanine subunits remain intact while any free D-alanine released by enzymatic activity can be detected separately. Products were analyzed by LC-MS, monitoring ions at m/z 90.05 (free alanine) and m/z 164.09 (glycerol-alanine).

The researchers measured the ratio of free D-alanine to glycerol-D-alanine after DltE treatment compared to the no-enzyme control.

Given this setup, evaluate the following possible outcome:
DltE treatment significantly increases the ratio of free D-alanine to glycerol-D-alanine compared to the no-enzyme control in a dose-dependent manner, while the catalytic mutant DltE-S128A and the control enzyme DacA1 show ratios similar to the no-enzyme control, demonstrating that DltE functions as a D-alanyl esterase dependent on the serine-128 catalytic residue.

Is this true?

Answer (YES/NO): YES